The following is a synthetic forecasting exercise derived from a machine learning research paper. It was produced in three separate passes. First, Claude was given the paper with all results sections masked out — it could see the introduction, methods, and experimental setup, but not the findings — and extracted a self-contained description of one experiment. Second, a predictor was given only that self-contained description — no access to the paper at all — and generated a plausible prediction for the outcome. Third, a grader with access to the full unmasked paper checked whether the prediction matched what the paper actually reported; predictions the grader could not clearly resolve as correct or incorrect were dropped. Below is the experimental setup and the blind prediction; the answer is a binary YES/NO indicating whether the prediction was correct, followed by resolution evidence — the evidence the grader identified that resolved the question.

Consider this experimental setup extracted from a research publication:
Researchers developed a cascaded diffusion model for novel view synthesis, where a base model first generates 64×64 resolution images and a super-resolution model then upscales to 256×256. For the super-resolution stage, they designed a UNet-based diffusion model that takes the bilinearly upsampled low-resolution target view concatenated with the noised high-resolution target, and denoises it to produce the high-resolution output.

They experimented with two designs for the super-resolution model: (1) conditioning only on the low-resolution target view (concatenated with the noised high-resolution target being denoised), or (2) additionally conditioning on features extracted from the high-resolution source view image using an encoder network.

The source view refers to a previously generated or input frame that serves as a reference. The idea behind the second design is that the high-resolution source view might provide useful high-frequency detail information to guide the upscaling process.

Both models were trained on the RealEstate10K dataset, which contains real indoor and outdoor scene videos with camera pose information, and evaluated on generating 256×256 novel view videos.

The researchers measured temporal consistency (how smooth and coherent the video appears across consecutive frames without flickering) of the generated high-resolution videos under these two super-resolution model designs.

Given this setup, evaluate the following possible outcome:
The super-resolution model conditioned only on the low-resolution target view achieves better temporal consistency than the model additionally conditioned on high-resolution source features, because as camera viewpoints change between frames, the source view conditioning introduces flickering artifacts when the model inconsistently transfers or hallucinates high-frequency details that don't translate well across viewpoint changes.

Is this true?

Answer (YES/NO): NO